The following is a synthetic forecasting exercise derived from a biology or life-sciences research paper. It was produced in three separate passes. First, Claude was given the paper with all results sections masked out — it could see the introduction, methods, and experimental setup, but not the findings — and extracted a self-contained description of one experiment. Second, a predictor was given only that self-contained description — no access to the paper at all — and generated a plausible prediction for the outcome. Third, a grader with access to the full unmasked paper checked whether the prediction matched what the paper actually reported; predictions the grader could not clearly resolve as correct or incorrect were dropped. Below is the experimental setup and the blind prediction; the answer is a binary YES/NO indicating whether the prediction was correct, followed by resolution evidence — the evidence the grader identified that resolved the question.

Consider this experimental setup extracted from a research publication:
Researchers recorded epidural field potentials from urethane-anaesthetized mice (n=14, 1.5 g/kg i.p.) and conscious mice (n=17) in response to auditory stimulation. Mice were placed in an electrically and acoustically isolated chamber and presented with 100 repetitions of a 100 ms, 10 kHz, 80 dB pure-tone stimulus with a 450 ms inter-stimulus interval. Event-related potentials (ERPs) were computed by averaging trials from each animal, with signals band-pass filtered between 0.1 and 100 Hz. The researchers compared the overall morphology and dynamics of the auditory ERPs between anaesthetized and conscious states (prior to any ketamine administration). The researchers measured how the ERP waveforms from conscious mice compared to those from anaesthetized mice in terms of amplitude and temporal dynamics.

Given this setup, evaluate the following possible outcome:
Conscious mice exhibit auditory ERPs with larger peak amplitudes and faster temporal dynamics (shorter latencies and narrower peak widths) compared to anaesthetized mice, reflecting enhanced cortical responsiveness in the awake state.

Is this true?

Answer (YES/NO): NO